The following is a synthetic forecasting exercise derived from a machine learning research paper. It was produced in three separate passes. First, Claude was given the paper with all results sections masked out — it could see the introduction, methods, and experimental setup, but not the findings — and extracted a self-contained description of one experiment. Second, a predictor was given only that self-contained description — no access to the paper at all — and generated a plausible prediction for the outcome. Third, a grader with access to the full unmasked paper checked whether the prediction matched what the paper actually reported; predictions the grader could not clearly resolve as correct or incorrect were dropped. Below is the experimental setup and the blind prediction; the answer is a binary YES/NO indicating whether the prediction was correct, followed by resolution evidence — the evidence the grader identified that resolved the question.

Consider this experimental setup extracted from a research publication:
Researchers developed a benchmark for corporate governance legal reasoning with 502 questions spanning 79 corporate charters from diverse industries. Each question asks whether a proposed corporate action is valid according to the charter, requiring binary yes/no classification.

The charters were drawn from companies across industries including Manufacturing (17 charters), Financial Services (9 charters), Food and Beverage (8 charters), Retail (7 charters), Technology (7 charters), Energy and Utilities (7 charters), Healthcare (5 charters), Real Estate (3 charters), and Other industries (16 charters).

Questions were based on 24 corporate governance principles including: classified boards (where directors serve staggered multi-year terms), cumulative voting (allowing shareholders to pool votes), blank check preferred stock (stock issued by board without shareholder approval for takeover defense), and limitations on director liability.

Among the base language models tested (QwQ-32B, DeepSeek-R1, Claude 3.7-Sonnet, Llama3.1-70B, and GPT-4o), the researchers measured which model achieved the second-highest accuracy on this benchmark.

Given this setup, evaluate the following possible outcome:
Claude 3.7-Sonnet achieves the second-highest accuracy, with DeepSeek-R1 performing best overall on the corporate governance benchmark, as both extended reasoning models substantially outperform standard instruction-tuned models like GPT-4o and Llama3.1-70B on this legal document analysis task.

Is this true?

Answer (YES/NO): NO